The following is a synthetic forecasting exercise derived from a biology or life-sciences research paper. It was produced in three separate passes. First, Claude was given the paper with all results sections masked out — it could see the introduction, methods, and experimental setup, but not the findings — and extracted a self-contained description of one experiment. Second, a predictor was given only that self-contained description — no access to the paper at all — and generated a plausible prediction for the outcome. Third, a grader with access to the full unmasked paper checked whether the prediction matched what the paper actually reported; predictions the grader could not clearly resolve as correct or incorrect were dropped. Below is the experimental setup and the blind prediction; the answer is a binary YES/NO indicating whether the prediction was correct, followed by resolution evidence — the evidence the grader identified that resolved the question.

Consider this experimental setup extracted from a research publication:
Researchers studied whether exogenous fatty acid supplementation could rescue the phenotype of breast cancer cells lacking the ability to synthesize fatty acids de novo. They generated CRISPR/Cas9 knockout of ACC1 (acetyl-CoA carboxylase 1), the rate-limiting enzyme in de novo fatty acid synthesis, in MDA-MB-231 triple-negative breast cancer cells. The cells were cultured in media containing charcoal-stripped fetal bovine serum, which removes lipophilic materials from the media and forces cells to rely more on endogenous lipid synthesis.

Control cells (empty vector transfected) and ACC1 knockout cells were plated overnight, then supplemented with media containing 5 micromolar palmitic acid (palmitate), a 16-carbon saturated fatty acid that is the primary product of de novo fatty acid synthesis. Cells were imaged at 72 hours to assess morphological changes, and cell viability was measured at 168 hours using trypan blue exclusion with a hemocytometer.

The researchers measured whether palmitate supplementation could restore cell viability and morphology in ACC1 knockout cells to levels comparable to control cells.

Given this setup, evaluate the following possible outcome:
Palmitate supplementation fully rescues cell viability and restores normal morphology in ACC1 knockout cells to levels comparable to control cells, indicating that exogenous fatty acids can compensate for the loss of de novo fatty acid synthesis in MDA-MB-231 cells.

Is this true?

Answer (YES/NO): NO